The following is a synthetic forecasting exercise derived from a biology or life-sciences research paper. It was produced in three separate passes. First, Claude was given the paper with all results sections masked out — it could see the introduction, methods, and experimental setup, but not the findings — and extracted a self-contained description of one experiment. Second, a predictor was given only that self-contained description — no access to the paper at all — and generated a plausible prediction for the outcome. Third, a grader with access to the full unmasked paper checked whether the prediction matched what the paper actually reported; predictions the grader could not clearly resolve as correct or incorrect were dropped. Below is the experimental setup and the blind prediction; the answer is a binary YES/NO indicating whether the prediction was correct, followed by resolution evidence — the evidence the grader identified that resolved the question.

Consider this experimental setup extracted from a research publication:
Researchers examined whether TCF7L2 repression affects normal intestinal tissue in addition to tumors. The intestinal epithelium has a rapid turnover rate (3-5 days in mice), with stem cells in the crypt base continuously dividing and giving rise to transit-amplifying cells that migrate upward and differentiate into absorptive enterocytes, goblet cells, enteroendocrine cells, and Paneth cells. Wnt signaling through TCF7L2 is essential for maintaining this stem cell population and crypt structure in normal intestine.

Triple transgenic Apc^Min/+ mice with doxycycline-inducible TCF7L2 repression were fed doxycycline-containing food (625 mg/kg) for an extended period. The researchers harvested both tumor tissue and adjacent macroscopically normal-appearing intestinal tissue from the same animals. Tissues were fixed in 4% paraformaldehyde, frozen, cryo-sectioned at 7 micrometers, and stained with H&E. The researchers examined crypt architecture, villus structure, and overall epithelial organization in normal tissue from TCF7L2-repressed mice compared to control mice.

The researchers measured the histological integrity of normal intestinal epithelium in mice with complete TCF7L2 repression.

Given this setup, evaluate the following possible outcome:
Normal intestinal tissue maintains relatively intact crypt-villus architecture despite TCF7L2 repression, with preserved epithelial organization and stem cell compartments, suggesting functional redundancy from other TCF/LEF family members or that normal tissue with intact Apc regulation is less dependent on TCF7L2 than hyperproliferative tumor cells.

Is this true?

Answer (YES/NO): NO